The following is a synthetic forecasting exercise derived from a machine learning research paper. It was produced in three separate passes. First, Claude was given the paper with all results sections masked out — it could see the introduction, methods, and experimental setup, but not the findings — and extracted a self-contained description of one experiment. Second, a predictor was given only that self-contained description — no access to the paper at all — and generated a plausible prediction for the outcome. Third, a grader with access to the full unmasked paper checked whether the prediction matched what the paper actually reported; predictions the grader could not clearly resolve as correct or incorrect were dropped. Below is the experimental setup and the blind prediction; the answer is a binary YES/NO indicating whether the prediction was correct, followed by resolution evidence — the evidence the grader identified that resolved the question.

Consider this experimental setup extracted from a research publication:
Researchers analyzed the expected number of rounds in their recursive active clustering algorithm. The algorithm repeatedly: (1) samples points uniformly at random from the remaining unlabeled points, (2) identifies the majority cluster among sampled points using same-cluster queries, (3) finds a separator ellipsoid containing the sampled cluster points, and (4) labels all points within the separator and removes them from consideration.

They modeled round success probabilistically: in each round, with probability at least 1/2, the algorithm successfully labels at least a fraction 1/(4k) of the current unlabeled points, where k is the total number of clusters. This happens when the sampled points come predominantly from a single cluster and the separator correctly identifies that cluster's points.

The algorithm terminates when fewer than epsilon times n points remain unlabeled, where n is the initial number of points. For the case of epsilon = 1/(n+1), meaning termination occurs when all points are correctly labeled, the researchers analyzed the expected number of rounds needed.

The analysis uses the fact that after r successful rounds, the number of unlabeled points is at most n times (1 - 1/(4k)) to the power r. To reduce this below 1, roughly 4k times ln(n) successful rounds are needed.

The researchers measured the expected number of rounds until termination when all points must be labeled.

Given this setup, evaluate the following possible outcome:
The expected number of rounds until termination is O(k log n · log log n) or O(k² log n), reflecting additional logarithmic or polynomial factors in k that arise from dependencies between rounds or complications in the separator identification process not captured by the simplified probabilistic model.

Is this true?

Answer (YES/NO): NO